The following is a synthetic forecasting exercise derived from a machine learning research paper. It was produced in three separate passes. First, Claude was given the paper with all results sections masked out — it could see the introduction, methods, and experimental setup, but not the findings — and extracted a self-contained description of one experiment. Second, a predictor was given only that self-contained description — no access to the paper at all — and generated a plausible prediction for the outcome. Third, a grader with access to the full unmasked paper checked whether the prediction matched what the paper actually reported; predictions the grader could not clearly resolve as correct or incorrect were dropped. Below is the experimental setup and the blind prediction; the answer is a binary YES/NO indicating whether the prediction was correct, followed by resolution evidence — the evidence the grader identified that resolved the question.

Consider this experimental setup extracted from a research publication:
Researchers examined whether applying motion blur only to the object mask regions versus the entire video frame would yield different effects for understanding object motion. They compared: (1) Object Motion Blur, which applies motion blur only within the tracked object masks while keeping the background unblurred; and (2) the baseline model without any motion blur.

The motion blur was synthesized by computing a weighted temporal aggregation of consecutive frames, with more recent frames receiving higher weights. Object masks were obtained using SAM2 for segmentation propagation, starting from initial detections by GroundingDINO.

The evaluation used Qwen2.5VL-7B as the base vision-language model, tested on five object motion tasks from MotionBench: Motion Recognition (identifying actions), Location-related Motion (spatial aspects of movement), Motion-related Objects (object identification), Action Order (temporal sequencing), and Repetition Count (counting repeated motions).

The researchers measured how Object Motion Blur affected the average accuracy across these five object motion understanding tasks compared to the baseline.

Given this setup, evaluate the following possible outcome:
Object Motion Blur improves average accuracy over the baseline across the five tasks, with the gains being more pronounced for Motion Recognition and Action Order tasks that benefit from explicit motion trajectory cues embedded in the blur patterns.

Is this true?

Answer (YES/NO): NO